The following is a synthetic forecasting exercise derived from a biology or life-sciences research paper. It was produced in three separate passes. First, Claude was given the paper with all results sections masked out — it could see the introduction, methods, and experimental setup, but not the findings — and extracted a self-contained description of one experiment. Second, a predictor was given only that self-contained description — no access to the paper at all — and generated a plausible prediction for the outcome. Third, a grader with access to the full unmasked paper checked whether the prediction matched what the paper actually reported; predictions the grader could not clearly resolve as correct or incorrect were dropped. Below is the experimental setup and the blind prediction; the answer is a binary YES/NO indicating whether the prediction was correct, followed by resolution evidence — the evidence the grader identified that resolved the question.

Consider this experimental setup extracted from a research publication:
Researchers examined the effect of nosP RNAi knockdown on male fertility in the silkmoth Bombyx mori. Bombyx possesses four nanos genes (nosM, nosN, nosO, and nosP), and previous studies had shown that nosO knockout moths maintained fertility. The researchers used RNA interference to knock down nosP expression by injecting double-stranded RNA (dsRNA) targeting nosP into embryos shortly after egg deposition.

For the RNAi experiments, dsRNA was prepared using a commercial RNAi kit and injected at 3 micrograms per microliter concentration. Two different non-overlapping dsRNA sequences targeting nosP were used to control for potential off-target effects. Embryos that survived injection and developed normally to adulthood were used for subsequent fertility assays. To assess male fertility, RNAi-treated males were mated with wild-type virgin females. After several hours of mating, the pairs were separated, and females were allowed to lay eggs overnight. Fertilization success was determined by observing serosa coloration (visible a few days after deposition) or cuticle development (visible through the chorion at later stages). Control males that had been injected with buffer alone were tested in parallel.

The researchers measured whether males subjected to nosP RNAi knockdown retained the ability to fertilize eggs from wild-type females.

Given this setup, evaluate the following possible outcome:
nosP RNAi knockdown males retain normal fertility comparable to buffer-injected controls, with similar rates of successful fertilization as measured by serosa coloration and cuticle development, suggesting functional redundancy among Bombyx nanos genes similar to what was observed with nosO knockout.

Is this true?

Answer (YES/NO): YES